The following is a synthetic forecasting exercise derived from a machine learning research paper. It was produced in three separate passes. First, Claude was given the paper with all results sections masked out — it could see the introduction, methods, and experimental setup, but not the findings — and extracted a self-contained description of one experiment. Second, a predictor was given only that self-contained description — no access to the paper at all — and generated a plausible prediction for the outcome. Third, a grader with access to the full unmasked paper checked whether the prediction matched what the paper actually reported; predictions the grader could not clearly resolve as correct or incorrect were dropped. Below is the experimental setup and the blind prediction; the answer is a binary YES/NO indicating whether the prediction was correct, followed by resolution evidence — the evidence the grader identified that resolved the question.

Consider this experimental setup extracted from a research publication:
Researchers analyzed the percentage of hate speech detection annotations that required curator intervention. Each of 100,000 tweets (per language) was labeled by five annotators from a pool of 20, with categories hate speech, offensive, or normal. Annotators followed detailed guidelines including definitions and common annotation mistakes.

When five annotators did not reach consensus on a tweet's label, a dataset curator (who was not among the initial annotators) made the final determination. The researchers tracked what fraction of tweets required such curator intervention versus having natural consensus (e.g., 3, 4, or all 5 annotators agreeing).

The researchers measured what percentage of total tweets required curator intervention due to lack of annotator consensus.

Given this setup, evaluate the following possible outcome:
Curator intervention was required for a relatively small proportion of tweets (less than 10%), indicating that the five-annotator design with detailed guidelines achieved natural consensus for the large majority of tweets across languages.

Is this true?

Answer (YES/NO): YES